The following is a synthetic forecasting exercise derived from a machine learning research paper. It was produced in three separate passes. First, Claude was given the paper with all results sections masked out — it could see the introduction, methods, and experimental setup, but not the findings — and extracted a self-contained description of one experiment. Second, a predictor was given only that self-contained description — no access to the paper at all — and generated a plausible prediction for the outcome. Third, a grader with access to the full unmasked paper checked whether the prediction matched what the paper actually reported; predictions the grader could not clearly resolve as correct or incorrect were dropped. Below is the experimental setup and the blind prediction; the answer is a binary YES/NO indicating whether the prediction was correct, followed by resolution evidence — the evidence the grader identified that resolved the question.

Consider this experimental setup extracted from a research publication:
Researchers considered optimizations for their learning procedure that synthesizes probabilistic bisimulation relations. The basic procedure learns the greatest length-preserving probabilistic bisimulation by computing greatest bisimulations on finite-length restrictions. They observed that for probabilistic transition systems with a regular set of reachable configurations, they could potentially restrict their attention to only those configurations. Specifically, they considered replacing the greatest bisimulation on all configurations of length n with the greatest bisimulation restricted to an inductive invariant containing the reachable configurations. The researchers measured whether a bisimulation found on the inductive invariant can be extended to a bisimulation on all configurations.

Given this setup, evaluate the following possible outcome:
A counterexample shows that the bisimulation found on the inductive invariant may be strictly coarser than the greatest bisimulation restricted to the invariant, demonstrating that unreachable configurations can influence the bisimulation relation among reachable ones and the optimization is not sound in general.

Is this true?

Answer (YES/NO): NO